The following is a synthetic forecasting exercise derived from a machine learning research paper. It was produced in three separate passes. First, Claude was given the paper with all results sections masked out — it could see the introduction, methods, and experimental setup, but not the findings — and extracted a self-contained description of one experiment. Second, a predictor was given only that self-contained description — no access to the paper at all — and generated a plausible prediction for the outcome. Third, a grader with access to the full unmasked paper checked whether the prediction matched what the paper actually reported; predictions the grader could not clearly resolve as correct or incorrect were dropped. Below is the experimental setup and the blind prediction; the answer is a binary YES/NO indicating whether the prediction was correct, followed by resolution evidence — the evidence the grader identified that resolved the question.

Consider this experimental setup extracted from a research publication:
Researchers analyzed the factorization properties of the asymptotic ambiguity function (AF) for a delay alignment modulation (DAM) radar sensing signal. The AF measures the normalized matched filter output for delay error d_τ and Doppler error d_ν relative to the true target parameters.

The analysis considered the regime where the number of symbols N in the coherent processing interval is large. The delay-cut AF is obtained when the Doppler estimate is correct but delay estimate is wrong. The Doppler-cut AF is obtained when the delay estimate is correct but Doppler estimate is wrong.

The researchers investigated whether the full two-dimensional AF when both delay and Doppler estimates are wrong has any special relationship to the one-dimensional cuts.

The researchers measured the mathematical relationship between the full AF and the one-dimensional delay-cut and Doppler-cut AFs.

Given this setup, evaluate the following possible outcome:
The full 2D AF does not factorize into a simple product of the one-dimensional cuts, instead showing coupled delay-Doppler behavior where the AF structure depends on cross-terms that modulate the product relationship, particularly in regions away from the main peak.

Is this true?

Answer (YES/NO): NO